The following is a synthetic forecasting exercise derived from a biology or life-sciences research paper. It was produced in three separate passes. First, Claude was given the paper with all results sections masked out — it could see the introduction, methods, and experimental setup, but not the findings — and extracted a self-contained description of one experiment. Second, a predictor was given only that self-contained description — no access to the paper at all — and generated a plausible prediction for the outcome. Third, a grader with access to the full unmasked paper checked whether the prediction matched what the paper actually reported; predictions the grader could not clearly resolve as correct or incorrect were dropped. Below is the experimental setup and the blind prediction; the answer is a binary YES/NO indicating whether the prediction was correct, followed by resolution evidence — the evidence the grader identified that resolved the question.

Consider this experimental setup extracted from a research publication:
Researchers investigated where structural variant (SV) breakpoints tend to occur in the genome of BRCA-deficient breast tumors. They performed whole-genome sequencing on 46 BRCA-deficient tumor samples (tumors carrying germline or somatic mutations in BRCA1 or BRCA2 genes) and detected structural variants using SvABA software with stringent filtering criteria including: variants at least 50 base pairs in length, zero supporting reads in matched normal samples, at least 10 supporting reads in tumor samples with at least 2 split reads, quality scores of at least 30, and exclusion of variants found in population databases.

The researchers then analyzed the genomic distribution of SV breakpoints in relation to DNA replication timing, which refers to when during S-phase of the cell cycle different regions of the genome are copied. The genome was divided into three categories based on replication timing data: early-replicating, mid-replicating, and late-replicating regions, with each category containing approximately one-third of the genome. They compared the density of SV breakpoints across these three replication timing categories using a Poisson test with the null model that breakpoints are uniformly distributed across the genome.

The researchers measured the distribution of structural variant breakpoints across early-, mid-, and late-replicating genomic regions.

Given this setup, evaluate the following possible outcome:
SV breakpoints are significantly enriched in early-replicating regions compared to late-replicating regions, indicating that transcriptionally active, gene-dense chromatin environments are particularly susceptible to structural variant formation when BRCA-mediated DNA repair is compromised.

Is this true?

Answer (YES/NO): NO